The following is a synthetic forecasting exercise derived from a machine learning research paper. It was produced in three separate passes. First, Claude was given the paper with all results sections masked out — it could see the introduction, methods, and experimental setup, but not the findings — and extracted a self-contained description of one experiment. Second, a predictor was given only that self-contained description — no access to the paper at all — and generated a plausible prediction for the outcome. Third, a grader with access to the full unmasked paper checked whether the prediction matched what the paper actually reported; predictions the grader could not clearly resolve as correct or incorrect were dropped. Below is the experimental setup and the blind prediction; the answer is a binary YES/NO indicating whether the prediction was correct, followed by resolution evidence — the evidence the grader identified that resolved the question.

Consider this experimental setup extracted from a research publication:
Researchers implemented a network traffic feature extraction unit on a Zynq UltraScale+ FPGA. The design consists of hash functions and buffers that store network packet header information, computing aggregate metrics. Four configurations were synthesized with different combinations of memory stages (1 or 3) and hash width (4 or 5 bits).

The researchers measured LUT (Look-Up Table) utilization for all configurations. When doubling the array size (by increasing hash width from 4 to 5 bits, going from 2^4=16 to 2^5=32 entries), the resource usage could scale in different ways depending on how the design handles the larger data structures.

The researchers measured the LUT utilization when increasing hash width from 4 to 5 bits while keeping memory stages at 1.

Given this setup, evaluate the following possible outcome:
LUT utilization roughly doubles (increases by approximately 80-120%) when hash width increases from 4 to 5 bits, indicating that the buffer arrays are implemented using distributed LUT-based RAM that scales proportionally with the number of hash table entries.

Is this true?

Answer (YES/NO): YES